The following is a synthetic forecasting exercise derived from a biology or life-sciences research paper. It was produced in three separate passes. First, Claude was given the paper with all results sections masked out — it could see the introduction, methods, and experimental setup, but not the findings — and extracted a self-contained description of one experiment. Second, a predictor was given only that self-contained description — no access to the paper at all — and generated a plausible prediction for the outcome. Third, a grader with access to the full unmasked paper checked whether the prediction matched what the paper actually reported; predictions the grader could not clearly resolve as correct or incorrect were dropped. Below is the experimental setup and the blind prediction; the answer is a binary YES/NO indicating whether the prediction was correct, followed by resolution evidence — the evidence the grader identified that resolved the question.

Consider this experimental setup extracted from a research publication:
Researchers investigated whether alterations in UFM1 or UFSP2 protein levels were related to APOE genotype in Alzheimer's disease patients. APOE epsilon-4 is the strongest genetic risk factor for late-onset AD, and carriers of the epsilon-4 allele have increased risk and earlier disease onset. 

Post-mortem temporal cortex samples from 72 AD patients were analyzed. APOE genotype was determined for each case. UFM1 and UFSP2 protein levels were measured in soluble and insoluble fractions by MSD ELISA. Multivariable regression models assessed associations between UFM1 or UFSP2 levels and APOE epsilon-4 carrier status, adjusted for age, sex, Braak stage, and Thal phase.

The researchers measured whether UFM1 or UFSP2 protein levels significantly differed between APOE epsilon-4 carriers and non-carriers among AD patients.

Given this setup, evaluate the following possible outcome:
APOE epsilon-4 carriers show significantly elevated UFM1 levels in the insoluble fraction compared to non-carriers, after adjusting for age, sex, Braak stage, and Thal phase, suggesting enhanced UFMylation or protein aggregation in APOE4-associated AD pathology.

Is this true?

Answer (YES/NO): NO